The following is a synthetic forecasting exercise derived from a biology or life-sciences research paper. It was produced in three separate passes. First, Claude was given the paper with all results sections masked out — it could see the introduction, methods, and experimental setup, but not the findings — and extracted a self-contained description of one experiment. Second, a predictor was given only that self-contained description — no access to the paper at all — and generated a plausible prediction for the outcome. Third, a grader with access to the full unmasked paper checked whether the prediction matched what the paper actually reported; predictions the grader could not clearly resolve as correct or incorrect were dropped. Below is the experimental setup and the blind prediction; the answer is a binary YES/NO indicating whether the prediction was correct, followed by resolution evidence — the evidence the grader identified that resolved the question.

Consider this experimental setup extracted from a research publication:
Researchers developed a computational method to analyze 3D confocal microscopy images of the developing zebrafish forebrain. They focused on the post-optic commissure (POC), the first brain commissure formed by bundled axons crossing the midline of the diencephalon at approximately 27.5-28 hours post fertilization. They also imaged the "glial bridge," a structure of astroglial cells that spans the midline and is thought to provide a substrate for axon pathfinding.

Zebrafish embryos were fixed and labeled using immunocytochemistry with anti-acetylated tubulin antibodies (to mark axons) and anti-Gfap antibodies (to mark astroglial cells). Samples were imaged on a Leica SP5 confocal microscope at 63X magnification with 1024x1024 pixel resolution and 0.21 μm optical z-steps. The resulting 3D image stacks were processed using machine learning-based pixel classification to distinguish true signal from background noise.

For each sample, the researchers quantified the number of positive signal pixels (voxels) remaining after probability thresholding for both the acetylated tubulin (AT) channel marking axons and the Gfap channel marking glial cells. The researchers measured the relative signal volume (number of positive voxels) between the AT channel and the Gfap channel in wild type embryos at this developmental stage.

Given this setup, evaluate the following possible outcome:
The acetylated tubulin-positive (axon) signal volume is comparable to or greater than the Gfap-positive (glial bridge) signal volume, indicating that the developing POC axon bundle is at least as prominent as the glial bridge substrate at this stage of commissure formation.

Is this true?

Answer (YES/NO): YES